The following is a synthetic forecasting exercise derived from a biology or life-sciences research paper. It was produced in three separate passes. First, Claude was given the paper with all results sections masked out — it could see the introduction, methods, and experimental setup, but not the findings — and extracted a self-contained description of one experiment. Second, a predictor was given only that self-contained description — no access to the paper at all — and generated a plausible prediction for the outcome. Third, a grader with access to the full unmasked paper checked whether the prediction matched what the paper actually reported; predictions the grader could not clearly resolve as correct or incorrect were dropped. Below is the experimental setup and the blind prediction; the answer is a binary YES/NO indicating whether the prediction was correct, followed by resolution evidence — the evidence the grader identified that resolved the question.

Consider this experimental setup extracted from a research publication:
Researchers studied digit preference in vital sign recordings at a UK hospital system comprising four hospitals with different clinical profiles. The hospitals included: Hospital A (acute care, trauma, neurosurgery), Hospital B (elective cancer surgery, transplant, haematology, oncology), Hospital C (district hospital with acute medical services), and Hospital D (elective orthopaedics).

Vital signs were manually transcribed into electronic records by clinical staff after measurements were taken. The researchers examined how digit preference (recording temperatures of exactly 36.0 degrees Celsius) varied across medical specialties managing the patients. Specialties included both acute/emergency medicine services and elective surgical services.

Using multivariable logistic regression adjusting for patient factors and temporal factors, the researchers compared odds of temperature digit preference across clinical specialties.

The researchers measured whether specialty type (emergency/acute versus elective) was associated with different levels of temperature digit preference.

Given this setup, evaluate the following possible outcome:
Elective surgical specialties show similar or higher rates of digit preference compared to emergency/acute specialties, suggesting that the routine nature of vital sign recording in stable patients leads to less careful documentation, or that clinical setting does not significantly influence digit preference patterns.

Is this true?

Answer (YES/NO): NO